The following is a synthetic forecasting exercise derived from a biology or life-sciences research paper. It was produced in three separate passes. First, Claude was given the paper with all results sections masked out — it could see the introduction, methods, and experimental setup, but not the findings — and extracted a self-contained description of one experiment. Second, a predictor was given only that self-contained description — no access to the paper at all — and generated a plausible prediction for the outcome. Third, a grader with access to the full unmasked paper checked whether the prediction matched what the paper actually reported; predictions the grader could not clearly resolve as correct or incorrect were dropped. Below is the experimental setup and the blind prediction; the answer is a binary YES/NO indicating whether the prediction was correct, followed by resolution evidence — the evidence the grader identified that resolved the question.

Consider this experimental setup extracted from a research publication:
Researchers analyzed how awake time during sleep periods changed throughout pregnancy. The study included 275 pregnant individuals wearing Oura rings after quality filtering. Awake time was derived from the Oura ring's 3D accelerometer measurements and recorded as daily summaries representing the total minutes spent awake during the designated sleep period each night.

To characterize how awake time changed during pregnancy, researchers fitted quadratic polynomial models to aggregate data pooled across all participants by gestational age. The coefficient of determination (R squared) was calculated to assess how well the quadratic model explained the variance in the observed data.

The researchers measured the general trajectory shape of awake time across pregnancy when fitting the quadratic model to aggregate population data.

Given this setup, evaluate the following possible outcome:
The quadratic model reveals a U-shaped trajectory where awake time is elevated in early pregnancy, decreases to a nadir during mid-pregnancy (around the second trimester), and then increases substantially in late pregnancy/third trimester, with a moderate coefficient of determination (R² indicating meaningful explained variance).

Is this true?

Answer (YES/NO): NO